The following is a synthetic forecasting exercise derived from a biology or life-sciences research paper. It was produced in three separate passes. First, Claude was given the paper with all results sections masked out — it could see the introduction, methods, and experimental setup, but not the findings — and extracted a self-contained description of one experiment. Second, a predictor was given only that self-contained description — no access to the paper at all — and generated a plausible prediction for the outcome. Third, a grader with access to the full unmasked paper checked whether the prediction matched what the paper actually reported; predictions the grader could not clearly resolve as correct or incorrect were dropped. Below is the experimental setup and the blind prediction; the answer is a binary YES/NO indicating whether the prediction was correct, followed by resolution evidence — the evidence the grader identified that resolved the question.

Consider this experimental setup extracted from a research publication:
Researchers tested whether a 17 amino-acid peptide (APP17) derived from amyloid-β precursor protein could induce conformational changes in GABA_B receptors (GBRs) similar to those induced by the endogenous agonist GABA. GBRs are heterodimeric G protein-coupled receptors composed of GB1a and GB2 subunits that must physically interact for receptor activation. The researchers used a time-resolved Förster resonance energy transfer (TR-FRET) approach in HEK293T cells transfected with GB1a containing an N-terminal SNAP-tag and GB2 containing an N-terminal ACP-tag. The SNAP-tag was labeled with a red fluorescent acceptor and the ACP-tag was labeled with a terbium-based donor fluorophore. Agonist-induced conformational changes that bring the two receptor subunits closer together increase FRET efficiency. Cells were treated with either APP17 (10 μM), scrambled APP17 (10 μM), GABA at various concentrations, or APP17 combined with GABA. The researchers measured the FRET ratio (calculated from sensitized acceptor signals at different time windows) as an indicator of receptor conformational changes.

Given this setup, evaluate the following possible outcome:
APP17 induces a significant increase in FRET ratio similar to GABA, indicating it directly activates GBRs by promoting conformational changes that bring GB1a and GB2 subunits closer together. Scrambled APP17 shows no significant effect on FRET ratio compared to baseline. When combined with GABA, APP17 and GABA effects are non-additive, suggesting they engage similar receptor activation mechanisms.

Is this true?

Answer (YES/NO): NO